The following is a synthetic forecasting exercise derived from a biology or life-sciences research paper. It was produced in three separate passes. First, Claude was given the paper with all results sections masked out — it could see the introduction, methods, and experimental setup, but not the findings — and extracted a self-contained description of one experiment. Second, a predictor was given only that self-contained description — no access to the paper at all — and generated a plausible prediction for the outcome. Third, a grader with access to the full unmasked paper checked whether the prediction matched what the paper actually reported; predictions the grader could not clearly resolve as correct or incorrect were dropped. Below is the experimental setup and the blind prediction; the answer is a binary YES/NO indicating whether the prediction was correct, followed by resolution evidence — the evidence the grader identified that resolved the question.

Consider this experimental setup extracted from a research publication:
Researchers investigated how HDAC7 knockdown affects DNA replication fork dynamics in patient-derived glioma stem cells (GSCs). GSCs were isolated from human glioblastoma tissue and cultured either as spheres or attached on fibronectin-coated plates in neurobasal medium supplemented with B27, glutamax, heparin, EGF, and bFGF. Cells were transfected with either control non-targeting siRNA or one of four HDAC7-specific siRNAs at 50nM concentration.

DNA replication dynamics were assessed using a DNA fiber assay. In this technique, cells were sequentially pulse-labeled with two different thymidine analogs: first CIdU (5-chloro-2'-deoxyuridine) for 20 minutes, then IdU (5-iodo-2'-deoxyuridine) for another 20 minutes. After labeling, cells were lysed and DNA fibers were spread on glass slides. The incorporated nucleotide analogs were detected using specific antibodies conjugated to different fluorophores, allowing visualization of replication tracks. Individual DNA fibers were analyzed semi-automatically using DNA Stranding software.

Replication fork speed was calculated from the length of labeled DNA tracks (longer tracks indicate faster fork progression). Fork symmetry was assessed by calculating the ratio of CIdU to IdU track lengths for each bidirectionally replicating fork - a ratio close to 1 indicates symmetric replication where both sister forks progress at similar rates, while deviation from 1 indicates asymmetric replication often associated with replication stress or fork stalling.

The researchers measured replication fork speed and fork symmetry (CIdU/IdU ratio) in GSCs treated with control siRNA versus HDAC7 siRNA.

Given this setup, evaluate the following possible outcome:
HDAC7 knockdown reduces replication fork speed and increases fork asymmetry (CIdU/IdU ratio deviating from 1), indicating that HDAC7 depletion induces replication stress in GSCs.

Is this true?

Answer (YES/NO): NO